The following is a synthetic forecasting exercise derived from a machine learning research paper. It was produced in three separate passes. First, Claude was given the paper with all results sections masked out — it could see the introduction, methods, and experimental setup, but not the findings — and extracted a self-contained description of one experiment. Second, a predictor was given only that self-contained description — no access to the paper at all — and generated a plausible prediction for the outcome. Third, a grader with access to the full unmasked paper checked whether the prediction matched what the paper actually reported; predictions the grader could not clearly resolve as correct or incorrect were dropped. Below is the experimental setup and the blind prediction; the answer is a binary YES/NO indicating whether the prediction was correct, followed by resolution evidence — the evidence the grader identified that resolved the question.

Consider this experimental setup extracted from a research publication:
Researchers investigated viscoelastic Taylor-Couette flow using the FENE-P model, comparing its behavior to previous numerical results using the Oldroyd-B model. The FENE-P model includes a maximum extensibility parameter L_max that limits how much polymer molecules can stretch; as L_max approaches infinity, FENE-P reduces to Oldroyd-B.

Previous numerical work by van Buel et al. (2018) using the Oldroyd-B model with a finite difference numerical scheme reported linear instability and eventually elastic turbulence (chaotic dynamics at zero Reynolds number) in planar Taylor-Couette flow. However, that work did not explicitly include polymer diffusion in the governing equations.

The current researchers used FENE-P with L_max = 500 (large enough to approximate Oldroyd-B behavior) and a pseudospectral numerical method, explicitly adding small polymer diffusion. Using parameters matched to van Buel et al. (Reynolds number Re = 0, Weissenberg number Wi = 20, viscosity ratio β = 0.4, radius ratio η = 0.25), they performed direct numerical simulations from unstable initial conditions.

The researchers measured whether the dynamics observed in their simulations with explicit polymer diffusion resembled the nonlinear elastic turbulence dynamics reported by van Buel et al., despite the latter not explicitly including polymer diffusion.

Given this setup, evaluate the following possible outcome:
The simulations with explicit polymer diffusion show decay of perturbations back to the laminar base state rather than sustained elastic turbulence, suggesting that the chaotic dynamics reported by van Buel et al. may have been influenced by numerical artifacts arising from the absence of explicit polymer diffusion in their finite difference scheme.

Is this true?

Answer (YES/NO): NO